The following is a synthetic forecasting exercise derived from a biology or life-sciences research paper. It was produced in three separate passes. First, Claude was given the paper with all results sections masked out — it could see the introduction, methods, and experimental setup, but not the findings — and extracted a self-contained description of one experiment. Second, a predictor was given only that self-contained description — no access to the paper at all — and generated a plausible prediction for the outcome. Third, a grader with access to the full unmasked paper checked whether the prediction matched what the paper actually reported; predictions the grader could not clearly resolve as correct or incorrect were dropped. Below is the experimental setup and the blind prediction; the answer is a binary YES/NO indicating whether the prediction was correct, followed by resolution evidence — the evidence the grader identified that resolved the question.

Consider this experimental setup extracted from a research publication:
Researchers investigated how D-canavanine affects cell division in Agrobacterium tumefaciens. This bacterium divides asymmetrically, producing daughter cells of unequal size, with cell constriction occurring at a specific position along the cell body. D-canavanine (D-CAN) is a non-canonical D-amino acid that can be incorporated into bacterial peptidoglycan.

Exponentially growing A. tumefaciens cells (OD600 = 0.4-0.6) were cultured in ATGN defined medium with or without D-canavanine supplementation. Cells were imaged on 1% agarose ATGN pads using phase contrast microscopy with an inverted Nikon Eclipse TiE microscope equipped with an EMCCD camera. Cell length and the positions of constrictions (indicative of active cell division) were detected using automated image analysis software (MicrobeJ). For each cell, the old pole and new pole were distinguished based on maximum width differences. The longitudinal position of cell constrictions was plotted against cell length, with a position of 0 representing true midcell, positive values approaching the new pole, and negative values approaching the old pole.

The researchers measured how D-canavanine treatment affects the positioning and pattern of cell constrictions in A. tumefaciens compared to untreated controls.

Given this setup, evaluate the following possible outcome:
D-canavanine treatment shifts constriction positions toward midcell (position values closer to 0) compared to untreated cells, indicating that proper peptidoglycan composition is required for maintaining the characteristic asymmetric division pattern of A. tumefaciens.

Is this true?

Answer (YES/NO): NO